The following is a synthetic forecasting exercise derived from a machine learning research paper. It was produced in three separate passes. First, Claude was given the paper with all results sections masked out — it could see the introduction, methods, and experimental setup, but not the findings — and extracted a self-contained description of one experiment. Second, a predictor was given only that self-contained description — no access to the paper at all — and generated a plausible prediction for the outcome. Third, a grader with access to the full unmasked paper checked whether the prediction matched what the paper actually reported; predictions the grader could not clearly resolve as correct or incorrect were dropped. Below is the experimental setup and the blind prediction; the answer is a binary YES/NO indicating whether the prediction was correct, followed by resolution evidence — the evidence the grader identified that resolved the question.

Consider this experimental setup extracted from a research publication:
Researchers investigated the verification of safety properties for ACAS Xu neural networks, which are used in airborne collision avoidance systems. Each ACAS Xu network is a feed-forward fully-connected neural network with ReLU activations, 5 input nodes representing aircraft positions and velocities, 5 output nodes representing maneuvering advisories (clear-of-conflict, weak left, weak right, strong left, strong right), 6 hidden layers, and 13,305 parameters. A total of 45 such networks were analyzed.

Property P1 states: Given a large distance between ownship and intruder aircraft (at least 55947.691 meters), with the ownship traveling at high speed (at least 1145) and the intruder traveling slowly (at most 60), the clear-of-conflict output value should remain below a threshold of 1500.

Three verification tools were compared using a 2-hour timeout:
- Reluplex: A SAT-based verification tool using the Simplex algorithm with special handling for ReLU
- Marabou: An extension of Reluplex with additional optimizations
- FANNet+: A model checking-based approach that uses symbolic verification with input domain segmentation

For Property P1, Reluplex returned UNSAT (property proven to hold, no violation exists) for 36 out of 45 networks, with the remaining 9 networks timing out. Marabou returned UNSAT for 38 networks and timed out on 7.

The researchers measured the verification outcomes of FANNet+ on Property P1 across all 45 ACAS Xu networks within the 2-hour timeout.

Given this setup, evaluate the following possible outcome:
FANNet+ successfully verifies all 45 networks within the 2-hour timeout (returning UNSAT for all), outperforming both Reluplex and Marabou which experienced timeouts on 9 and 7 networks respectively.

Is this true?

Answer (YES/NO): NO